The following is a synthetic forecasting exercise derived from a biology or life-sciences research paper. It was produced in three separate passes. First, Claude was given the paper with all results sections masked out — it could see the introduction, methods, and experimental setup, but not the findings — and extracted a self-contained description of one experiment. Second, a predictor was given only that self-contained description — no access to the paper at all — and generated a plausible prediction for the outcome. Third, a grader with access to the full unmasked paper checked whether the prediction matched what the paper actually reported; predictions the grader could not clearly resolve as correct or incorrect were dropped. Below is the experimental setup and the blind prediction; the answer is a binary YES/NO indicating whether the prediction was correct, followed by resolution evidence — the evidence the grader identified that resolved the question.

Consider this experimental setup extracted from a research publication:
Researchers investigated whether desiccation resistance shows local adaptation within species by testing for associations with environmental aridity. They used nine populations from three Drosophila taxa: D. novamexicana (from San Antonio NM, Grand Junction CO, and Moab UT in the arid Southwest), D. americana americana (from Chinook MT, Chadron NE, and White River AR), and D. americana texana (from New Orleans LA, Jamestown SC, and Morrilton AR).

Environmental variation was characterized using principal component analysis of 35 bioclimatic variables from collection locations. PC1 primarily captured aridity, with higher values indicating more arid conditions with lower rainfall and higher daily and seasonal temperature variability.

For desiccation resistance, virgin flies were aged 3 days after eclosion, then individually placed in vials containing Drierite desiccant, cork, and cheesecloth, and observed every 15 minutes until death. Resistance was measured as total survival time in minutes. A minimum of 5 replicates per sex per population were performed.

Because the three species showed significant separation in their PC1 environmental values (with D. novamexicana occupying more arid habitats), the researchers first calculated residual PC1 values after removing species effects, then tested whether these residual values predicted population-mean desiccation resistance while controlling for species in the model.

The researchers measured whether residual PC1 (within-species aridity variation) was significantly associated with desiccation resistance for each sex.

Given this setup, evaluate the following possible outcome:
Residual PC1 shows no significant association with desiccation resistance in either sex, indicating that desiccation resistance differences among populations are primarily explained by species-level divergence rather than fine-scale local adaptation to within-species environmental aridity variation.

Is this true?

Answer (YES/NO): YES